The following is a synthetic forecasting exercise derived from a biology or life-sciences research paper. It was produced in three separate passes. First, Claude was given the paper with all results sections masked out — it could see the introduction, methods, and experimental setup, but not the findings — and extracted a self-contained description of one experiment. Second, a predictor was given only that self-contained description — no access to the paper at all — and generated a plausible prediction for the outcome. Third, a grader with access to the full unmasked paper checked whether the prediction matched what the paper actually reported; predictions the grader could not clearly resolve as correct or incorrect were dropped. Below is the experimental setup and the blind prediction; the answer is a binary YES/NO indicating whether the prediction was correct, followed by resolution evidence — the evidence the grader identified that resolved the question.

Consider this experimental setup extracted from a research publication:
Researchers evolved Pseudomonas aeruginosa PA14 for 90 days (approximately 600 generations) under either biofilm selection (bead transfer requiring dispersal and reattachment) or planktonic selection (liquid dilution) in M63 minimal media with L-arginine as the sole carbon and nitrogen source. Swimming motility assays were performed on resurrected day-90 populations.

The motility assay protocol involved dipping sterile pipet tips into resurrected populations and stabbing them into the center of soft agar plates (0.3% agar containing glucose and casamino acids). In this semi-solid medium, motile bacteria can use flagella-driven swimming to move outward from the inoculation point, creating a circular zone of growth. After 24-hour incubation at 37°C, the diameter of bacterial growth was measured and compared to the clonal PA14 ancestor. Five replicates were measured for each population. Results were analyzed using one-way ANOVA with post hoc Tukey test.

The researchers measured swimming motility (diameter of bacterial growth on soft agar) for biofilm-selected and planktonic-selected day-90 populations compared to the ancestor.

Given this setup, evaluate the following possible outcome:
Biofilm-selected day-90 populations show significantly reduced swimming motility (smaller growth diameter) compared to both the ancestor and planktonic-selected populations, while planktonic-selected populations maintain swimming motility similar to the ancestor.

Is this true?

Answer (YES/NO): NO